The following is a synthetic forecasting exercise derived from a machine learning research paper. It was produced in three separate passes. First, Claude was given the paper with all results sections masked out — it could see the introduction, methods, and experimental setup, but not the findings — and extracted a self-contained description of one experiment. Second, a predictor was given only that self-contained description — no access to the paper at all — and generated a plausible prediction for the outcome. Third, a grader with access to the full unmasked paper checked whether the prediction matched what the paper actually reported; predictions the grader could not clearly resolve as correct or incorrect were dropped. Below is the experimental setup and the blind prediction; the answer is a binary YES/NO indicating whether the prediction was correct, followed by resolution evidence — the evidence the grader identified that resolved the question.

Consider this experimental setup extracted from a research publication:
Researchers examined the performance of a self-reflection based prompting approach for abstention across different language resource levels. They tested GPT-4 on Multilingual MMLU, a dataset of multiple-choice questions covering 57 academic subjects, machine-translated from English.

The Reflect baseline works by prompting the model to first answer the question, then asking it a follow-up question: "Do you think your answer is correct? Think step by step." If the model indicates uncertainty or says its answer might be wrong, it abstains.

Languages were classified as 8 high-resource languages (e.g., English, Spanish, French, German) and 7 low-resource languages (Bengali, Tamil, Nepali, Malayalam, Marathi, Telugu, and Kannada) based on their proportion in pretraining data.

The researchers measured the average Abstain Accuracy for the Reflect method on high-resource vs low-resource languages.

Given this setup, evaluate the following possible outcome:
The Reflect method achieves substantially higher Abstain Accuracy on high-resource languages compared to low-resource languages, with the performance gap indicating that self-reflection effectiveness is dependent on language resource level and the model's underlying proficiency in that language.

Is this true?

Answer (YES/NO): YES